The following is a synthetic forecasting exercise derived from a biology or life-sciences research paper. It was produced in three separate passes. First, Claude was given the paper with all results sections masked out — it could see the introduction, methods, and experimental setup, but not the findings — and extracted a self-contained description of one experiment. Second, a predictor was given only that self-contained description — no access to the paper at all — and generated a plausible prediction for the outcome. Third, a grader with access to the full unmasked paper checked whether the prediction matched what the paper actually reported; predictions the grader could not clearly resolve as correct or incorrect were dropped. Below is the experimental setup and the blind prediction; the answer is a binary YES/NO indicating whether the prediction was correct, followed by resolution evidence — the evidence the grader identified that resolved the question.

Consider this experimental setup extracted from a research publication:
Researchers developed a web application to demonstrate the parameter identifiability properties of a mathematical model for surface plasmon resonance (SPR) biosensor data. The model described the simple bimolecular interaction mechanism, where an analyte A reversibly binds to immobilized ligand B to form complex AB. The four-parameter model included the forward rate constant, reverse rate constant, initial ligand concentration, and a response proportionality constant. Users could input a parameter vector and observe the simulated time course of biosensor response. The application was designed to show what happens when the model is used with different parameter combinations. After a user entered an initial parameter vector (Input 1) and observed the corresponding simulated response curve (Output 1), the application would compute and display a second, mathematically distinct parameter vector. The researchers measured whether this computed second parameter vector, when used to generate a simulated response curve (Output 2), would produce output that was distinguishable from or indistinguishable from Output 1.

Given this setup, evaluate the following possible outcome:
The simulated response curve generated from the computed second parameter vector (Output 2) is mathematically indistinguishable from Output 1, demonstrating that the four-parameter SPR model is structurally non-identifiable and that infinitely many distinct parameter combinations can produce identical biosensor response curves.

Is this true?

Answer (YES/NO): YES